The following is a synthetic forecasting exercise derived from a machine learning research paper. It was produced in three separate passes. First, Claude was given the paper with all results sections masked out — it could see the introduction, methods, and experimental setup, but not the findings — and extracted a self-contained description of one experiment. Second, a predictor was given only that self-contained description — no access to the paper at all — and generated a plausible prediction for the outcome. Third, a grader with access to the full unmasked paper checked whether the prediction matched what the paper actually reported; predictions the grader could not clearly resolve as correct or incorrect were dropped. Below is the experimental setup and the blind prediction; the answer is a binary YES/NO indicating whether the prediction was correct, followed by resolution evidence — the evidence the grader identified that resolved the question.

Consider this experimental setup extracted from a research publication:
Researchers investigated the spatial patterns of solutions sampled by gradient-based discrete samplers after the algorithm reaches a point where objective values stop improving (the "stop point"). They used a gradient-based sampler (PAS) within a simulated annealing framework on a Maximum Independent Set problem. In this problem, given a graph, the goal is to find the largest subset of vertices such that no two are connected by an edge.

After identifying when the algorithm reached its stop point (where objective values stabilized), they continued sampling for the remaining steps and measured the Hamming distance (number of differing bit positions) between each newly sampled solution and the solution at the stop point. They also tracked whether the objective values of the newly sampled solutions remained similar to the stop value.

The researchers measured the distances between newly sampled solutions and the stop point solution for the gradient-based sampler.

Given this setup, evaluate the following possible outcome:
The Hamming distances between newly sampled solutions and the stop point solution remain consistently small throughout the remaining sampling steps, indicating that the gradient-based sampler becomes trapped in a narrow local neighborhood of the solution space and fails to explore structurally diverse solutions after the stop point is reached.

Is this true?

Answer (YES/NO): NO